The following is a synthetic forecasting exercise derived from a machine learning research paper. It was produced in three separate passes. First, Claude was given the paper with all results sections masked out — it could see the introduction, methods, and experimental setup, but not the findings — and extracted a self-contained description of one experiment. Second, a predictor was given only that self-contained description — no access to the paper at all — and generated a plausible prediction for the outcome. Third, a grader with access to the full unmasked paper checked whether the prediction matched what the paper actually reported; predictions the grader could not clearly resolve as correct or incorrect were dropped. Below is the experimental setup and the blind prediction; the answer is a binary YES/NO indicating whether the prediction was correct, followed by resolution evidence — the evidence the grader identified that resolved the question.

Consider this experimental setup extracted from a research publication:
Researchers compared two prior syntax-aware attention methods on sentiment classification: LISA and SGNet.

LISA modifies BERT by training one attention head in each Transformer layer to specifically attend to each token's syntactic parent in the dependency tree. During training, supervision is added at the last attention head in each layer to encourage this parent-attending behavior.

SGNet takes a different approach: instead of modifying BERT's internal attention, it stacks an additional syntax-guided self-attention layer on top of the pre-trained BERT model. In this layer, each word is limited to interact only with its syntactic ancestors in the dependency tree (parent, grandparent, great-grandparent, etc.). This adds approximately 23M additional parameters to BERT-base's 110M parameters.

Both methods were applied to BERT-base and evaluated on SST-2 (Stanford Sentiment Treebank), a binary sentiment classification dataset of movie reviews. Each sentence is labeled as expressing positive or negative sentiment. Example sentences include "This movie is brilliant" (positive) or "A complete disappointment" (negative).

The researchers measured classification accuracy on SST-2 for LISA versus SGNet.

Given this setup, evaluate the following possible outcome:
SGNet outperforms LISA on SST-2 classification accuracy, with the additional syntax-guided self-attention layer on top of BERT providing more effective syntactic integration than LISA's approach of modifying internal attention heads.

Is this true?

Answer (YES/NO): YES